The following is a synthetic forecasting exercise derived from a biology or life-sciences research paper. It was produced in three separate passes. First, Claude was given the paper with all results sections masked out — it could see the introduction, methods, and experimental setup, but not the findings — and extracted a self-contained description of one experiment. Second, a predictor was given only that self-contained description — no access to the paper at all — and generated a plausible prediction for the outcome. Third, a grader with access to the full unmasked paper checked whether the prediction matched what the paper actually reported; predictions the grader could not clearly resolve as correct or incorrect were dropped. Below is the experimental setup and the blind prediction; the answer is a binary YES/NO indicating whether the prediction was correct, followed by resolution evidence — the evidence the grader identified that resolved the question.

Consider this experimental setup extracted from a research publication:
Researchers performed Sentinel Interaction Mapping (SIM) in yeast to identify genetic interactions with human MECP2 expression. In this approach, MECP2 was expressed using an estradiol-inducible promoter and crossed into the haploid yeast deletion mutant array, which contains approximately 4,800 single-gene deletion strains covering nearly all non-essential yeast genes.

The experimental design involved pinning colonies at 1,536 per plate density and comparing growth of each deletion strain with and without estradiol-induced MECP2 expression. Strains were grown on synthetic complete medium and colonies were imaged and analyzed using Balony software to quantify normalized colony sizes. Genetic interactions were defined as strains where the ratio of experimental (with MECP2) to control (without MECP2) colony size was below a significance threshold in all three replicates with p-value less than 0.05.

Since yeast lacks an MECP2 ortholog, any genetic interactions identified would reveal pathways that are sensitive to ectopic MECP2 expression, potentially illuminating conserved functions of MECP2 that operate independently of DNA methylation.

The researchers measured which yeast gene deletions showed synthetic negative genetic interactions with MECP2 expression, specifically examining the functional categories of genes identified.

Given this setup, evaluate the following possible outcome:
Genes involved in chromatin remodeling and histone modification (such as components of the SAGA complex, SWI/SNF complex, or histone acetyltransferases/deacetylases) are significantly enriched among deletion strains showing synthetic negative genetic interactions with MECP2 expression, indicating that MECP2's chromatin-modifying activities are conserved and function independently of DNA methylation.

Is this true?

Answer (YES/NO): NO